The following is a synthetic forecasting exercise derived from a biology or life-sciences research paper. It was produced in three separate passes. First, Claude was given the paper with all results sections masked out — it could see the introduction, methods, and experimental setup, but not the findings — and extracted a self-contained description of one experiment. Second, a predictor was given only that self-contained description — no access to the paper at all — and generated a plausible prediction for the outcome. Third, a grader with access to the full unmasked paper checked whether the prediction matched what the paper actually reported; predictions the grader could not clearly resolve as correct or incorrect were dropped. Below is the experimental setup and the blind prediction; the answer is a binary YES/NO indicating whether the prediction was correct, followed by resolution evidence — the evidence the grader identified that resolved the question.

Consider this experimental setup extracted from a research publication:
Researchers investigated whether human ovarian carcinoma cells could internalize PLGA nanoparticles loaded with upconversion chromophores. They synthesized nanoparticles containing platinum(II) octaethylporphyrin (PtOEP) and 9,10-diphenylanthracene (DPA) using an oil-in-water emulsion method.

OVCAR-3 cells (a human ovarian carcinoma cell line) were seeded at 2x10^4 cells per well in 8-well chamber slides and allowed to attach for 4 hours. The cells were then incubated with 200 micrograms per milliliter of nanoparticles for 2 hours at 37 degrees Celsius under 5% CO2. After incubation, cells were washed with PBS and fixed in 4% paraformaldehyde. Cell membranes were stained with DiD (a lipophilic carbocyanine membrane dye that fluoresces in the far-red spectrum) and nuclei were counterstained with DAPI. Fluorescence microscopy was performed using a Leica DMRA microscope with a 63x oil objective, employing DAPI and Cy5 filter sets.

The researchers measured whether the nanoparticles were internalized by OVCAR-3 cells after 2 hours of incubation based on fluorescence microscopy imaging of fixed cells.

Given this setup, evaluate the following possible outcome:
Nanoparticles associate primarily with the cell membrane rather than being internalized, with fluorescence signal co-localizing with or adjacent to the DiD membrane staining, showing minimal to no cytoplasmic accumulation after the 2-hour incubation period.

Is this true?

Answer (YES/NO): NO